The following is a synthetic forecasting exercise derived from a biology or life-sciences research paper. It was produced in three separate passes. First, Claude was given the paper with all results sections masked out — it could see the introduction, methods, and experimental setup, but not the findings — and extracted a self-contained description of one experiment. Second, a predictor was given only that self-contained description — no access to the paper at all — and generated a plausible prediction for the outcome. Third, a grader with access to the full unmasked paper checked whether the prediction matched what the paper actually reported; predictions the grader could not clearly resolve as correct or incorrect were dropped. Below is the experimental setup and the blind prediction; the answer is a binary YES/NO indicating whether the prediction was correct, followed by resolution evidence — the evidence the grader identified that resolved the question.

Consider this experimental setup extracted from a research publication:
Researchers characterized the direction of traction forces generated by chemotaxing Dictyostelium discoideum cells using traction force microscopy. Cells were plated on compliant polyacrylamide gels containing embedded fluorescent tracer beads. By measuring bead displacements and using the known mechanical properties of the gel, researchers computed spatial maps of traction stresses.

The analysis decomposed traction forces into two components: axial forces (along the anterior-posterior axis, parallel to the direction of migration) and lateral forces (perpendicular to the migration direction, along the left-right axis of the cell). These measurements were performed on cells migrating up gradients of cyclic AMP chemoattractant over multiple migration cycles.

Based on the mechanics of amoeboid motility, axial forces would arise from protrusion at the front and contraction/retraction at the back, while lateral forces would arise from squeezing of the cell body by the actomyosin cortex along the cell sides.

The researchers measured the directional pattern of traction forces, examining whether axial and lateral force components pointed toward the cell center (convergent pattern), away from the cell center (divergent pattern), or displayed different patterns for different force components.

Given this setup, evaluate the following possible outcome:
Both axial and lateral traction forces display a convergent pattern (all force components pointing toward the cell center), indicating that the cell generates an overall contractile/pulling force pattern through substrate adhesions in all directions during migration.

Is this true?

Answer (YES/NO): YES